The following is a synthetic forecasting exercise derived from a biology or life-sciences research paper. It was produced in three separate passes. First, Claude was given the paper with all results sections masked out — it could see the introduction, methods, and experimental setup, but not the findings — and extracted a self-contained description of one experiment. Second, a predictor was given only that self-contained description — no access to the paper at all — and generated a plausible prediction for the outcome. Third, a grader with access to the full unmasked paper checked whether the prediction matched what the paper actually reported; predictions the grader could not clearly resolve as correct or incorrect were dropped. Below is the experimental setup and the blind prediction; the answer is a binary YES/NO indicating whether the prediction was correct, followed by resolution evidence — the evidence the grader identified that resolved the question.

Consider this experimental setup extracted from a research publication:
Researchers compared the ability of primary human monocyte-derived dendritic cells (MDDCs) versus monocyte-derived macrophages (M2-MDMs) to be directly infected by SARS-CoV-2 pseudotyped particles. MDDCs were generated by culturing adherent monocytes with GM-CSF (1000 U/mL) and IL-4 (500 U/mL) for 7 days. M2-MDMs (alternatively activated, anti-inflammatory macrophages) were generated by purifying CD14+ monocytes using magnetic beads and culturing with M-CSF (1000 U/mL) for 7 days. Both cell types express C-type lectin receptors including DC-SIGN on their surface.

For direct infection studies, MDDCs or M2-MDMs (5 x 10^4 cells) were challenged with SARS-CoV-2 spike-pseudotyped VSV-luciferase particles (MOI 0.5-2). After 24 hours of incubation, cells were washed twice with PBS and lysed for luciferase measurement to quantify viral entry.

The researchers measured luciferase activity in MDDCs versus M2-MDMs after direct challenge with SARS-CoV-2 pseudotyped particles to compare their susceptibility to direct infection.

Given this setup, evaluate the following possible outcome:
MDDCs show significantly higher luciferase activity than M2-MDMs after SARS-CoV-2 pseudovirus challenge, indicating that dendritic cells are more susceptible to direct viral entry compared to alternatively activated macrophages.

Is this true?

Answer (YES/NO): NO